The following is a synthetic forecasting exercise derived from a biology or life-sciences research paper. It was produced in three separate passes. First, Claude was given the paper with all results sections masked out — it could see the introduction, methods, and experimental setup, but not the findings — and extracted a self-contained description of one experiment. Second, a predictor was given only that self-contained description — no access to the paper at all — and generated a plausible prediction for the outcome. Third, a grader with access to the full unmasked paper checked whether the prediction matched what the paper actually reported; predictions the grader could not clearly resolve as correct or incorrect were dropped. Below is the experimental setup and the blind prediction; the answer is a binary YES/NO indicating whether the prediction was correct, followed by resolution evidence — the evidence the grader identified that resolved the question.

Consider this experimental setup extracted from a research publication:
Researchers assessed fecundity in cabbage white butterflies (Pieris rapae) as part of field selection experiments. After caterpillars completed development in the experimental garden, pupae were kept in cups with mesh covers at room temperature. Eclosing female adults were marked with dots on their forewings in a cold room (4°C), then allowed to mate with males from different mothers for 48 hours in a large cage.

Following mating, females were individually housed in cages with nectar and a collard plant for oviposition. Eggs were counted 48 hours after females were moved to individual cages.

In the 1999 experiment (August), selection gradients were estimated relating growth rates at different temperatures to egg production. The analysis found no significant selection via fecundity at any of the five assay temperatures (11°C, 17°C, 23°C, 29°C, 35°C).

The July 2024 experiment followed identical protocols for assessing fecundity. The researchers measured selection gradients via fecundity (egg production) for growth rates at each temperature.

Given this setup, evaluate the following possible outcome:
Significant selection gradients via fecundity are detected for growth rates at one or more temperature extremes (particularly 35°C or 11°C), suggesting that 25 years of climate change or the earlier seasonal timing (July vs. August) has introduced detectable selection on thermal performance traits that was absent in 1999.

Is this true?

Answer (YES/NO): NO